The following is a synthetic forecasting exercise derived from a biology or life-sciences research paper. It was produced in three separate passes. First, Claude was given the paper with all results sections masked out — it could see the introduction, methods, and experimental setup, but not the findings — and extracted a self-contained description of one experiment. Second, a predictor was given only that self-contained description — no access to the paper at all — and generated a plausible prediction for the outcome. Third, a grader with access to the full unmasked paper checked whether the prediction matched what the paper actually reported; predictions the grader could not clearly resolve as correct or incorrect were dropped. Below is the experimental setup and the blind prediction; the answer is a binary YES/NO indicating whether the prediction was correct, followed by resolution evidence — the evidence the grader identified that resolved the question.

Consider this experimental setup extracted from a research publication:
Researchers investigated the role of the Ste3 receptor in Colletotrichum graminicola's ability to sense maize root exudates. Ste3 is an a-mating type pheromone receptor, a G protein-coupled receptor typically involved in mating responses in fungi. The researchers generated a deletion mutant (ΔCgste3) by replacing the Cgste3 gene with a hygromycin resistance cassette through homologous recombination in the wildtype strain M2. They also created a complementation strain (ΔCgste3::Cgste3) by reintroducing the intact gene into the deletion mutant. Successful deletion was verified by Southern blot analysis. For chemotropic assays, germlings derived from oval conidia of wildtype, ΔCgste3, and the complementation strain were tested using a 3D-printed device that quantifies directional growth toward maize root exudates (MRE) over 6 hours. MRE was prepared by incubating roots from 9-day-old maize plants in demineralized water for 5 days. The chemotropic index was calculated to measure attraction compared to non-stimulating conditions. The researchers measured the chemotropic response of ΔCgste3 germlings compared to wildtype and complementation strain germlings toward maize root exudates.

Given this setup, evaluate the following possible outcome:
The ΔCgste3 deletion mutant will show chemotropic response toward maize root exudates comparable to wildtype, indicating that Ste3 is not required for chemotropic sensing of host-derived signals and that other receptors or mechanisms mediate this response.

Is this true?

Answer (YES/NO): NO